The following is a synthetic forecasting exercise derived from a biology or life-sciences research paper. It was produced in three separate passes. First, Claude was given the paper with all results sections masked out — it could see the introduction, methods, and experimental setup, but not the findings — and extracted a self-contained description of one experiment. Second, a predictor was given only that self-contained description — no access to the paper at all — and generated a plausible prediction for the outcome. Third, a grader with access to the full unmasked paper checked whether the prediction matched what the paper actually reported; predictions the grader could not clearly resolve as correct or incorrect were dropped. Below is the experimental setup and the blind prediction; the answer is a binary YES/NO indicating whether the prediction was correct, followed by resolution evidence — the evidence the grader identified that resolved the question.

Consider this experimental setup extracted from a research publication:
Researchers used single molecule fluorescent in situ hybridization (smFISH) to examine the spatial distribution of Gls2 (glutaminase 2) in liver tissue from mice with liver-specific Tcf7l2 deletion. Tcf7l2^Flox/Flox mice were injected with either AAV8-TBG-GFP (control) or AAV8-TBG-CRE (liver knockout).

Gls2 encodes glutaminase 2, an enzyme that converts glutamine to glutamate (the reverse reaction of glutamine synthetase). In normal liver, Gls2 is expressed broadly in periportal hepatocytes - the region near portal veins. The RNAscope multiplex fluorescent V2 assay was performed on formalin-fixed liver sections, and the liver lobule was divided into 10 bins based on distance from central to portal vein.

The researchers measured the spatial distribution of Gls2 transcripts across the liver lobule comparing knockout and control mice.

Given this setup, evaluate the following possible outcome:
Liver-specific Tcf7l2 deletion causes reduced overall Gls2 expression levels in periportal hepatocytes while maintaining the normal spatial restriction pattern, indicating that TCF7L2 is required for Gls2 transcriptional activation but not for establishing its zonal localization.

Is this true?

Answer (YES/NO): NO